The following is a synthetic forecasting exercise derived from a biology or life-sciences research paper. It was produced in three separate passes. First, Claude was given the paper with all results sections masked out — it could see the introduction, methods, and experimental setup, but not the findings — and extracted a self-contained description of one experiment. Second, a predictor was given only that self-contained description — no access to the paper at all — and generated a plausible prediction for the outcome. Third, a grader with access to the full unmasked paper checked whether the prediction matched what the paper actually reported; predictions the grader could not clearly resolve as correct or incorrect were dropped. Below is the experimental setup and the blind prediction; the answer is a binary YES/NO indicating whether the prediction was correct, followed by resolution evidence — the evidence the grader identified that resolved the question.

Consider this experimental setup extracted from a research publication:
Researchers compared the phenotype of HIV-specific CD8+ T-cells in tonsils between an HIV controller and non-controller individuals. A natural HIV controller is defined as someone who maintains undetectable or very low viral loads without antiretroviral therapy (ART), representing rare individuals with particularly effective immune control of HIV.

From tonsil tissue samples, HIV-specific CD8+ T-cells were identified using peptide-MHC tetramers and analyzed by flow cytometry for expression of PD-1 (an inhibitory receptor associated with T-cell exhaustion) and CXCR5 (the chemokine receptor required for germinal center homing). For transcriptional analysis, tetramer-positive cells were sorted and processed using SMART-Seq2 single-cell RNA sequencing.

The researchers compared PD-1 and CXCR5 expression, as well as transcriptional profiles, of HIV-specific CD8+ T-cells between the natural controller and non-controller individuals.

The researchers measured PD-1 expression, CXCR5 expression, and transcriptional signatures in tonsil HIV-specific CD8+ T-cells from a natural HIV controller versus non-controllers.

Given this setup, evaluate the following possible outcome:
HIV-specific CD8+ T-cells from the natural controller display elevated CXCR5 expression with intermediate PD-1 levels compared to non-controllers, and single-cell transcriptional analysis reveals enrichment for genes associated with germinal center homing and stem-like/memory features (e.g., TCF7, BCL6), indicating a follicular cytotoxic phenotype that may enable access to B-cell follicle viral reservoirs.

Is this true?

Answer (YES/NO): NO